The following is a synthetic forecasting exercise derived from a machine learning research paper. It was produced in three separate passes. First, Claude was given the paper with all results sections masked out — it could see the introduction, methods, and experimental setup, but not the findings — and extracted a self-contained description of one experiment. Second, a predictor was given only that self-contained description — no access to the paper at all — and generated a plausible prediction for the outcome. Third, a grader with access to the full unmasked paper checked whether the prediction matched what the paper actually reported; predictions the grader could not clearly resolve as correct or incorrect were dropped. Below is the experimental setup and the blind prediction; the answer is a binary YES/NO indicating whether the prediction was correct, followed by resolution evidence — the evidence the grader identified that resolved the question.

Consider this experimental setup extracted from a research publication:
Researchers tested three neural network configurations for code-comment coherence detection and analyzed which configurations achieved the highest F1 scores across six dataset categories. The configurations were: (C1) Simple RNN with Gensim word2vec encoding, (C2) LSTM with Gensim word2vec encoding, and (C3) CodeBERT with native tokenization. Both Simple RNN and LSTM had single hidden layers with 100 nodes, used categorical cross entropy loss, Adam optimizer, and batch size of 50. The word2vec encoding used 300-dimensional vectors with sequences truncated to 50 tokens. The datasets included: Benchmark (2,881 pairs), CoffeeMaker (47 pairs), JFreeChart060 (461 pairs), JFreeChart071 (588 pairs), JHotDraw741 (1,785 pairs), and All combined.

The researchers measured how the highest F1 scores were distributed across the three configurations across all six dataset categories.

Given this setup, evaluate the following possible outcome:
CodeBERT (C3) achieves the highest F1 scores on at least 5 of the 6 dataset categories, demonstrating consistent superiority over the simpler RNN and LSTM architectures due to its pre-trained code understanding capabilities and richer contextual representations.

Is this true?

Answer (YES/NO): NO